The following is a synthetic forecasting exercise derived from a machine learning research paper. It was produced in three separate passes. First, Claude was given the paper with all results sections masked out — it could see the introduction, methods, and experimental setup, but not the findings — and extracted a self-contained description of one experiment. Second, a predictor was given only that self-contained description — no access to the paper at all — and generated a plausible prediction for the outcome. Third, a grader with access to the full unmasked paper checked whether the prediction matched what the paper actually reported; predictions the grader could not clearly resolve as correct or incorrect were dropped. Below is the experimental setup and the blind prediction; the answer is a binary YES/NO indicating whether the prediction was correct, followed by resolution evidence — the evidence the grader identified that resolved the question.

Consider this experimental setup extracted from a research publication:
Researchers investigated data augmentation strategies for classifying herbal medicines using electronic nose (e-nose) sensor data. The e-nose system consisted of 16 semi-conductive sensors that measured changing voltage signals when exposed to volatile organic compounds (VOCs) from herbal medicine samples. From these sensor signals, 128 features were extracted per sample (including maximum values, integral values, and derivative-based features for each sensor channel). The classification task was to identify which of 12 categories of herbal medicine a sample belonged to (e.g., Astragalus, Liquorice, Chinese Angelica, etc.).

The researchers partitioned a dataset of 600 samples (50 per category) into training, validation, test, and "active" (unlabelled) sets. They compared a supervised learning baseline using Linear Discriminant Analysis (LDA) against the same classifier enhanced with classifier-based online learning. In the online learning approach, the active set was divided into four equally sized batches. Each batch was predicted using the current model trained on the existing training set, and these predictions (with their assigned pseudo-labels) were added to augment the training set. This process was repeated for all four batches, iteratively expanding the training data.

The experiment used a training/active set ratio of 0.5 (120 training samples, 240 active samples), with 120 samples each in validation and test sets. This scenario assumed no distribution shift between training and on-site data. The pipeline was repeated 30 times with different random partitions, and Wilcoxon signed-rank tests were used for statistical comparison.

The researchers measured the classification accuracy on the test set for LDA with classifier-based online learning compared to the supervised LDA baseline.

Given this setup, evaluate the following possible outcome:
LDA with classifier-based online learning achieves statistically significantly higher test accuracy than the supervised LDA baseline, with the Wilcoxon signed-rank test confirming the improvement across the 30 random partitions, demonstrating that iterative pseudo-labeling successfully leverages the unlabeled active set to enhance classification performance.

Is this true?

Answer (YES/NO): YES